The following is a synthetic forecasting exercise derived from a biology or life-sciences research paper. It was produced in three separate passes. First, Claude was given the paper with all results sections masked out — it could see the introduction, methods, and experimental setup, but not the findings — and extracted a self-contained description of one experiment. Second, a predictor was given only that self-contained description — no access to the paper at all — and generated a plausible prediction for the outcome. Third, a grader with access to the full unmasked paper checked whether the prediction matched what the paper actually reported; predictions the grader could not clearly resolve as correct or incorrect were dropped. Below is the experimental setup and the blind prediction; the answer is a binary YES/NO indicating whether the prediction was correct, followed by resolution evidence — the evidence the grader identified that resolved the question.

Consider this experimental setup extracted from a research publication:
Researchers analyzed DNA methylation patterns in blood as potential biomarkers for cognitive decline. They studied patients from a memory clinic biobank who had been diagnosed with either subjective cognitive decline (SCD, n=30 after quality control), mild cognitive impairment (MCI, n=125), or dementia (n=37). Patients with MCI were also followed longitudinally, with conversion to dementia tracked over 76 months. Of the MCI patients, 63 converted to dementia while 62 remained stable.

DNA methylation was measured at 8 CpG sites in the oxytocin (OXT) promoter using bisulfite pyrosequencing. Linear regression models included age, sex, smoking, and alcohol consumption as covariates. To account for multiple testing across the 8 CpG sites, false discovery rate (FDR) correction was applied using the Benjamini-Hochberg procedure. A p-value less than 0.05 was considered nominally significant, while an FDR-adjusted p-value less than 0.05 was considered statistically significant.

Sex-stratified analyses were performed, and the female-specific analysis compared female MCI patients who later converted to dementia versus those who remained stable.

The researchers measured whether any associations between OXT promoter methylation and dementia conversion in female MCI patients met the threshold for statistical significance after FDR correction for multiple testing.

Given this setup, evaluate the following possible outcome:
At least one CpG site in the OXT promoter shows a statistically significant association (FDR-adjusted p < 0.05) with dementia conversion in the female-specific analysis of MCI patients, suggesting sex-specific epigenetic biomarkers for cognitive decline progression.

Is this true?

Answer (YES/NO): YES